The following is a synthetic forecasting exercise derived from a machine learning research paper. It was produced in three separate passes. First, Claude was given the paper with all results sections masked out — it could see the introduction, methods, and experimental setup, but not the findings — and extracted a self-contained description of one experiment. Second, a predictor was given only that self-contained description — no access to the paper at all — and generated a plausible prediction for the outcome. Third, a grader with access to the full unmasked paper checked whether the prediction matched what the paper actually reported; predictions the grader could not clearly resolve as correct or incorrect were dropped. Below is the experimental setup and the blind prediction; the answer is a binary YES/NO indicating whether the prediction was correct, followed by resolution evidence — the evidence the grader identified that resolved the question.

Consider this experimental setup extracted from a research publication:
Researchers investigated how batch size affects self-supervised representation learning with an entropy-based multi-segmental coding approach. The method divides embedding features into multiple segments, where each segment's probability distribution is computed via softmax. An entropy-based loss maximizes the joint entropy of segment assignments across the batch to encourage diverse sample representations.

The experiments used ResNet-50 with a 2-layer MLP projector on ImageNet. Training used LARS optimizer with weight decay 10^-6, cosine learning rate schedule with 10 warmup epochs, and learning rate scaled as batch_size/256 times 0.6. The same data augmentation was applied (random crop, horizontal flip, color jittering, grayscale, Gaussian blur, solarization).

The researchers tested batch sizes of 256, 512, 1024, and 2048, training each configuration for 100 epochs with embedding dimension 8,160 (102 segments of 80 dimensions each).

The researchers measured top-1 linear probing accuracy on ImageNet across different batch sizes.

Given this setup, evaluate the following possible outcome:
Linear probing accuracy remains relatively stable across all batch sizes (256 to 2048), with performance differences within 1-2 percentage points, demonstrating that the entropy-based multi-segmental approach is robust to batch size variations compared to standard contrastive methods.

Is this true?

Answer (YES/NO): NO